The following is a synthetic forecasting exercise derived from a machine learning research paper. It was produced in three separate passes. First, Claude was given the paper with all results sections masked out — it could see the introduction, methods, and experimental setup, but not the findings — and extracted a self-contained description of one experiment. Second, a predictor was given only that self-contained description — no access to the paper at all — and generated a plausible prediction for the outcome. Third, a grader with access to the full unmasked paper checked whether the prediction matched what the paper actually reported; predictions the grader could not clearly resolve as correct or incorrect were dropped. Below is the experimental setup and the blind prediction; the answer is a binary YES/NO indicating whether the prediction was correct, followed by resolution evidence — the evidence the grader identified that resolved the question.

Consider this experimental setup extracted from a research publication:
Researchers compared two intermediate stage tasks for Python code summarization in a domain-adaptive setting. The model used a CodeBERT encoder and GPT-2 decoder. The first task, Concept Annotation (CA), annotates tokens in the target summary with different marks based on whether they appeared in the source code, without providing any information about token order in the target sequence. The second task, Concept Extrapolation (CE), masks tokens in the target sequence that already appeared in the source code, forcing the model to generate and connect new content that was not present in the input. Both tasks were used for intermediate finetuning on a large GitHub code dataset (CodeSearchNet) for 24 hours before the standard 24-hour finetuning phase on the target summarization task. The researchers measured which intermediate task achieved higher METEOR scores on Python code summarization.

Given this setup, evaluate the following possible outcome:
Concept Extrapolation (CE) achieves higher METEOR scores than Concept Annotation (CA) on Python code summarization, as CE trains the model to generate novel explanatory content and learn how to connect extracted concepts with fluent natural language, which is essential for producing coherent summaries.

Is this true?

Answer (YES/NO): YES